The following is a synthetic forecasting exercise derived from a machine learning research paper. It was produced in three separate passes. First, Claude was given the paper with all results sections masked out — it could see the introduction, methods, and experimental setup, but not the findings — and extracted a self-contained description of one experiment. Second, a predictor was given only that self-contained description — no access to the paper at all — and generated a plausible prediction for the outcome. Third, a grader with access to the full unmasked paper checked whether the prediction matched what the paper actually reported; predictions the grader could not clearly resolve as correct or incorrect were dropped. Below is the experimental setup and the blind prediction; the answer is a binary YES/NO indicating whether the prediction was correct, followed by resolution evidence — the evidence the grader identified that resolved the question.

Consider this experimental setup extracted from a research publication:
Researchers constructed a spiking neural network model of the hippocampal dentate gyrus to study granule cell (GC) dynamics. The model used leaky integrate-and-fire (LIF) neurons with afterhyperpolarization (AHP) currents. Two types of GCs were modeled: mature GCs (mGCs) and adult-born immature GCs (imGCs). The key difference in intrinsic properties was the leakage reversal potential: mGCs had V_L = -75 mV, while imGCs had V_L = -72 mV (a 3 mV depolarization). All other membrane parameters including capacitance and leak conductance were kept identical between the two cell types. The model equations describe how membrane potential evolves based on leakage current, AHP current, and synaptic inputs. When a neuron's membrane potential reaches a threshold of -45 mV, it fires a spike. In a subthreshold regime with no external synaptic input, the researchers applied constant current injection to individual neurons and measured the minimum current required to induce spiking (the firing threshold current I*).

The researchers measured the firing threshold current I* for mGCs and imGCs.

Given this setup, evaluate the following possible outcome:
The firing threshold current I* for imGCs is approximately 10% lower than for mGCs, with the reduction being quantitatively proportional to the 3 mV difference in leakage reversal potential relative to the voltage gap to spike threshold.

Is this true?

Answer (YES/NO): NO